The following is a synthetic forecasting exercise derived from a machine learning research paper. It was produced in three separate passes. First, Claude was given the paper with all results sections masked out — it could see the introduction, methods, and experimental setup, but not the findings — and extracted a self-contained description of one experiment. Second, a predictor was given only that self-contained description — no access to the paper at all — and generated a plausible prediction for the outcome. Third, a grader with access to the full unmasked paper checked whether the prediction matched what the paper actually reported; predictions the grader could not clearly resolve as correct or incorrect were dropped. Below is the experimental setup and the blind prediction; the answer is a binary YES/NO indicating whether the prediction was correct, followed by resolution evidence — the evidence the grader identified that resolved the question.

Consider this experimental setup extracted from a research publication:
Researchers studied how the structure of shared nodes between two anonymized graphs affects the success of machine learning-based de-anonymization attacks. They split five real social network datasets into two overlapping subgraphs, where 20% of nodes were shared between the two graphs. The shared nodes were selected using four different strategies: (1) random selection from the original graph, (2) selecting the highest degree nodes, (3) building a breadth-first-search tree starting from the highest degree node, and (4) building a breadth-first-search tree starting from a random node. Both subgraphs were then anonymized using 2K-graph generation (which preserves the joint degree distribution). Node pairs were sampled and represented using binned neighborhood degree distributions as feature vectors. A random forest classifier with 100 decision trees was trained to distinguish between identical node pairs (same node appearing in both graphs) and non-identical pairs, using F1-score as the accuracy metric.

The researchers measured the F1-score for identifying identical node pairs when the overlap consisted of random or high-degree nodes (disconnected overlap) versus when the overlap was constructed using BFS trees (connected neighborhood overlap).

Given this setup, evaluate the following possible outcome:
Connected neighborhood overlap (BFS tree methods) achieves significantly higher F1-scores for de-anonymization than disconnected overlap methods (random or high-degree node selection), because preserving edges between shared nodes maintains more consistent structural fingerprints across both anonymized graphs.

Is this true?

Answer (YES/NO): YES